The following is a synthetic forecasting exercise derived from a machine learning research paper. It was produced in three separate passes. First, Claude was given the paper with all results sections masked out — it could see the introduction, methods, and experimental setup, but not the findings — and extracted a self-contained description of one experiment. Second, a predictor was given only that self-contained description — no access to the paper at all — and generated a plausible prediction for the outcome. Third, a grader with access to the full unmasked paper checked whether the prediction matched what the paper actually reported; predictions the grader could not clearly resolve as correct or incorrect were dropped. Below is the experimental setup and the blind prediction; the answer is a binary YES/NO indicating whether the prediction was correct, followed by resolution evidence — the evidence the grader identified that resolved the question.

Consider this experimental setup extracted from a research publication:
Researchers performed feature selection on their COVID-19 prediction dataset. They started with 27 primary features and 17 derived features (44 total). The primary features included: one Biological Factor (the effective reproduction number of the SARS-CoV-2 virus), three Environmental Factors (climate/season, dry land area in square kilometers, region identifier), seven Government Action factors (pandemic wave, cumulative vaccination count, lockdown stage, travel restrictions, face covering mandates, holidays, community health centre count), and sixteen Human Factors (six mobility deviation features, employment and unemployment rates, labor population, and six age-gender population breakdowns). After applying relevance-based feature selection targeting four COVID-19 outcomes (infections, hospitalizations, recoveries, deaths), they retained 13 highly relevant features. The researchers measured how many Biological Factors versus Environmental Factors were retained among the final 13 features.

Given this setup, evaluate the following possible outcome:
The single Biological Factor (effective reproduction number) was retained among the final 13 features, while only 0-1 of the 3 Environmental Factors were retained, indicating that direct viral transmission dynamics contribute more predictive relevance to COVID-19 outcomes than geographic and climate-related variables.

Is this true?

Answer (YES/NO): NO